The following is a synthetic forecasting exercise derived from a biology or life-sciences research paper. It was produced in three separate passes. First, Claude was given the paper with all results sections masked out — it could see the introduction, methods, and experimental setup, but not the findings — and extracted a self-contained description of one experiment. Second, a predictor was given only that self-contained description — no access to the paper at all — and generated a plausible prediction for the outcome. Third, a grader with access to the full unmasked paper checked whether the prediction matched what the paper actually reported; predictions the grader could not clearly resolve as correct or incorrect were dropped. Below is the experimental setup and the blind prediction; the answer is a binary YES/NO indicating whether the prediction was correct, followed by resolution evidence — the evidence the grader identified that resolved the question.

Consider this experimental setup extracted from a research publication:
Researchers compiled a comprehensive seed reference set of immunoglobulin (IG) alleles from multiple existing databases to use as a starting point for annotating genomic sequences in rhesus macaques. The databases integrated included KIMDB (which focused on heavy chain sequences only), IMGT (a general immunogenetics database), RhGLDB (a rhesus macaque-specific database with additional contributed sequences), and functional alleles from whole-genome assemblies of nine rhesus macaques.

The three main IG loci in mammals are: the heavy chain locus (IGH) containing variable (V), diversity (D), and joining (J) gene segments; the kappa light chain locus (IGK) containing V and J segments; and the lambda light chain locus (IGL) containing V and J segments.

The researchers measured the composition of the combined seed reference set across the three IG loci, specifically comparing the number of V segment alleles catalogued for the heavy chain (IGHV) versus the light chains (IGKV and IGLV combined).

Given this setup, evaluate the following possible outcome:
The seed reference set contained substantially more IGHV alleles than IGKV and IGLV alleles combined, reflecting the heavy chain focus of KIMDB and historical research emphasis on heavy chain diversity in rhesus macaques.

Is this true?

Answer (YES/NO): YES